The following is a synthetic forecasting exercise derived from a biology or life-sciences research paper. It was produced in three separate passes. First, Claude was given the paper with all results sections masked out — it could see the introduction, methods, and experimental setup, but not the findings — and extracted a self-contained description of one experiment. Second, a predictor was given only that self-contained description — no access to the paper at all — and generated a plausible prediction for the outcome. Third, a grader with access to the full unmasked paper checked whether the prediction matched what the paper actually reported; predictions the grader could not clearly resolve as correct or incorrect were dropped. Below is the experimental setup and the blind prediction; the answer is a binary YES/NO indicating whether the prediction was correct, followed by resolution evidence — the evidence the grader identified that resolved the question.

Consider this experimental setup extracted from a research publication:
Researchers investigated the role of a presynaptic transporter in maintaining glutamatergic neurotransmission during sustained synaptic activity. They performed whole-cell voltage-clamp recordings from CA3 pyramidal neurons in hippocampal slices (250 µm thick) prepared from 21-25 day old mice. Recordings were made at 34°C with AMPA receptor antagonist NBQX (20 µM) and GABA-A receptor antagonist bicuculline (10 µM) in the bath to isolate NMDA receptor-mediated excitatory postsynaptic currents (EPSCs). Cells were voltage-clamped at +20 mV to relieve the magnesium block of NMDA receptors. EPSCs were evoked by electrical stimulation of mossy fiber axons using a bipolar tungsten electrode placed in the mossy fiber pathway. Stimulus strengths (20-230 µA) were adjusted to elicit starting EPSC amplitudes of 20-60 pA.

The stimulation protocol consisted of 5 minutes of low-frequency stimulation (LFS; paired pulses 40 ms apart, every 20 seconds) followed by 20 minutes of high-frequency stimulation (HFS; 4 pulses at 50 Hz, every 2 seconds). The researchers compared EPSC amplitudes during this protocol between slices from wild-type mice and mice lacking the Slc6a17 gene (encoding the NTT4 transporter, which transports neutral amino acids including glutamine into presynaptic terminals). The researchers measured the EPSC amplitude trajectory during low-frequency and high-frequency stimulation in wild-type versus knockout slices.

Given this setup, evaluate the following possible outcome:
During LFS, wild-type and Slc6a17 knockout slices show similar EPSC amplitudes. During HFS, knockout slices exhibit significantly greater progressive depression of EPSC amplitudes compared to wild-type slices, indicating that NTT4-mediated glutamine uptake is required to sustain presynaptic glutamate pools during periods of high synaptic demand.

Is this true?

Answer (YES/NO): YES